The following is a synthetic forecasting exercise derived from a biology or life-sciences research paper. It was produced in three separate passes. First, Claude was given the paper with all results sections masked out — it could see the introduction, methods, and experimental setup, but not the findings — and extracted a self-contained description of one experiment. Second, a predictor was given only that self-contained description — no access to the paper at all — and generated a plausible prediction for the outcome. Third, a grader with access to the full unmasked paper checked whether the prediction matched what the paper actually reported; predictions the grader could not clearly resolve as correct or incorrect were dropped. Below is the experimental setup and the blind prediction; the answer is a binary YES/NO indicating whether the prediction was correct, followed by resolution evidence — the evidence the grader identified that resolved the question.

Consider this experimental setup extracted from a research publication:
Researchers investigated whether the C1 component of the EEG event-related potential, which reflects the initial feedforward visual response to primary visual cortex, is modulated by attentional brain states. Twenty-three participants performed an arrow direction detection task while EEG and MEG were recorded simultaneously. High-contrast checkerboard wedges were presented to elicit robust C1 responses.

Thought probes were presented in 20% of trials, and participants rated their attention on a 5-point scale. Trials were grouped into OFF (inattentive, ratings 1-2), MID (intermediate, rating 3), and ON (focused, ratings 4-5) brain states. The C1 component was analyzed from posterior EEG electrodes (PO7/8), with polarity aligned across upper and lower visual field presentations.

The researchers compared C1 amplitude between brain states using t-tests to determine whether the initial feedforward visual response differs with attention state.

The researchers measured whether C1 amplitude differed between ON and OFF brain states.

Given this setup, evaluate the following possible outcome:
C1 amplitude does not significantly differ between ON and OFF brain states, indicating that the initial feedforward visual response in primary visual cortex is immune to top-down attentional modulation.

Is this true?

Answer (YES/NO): YES